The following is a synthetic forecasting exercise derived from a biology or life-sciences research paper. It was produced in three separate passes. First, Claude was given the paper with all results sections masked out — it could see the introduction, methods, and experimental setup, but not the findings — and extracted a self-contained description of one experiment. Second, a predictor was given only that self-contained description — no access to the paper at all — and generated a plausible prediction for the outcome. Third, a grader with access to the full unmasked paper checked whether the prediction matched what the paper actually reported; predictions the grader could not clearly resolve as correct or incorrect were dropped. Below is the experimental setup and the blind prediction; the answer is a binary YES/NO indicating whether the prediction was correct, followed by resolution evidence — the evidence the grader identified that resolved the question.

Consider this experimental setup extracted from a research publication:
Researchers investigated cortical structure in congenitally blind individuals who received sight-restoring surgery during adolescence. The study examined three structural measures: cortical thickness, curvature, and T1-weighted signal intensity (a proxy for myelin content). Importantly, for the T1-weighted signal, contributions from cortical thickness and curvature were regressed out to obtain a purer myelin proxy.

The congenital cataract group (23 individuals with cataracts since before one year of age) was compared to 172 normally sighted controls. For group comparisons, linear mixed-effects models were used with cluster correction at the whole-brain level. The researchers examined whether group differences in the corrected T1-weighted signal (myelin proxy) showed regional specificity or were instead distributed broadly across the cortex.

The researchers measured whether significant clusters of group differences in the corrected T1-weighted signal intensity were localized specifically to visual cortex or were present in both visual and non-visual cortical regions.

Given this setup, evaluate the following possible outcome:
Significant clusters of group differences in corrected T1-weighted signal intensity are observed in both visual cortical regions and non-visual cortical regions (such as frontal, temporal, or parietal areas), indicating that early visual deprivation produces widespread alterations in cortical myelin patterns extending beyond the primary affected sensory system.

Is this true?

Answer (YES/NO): YES